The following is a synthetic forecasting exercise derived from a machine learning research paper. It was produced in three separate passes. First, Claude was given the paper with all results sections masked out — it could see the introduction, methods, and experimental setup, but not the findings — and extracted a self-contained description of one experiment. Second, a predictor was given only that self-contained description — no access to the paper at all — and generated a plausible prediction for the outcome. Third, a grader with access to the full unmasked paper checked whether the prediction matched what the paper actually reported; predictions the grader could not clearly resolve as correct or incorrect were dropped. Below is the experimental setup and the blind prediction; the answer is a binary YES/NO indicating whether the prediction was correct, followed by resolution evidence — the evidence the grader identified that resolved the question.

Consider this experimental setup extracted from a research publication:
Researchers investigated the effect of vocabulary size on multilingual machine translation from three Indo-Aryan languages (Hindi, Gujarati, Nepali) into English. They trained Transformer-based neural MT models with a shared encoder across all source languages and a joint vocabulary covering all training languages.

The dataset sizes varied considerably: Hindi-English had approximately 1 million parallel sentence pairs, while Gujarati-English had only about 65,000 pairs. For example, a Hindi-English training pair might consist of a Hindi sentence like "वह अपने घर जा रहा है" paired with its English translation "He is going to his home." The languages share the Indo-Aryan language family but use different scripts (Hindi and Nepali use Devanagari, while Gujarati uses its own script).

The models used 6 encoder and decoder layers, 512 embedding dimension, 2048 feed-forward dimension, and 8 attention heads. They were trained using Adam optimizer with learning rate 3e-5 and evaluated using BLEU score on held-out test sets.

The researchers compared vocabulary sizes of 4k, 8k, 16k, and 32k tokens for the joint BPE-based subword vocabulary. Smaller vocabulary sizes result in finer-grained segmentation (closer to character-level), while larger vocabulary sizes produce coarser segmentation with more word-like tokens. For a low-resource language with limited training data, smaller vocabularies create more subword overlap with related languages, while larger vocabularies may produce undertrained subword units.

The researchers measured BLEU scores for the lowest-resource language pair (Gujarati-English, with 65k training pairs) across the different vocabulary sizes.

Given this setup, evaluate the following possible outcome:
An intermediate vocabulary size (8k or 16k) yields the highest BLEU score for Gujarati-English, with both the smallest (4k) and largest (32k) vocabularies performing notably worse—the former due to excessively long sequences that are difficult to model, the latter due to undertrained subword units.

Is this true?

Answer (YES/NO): NO